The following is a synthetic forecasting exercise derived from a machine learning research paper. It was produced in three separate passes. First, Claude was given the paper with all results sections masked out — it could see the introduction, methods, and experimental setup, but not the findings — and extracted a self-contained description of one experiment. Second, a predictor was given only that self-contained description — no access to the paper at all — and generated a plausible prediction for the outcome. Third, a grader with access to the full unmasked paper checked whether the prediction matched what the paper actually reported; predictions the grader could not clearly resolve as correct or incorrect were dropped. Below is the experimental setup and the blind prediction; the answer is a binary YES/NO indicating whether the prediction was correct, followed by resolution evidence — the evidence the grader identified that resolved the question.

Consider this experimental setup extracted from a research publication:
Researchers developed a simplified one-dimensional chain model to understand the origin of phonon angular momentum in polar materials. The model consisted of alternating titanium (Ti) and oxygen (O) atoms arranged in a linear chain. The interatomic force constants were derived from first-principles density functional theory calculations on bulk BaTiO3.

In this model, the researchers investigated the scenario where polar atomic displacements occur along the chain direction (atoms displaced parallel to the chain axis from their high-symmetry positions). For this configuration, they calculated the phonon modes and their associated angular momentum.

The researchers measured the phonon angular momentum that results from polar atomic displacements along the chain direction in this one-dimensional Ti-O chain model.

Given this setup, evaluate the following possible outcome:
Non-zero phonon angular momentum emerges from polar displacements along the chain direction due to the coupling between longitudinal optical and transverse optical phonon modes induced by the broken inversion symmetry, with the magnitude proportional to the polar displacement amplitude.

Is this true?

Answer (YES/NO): NO